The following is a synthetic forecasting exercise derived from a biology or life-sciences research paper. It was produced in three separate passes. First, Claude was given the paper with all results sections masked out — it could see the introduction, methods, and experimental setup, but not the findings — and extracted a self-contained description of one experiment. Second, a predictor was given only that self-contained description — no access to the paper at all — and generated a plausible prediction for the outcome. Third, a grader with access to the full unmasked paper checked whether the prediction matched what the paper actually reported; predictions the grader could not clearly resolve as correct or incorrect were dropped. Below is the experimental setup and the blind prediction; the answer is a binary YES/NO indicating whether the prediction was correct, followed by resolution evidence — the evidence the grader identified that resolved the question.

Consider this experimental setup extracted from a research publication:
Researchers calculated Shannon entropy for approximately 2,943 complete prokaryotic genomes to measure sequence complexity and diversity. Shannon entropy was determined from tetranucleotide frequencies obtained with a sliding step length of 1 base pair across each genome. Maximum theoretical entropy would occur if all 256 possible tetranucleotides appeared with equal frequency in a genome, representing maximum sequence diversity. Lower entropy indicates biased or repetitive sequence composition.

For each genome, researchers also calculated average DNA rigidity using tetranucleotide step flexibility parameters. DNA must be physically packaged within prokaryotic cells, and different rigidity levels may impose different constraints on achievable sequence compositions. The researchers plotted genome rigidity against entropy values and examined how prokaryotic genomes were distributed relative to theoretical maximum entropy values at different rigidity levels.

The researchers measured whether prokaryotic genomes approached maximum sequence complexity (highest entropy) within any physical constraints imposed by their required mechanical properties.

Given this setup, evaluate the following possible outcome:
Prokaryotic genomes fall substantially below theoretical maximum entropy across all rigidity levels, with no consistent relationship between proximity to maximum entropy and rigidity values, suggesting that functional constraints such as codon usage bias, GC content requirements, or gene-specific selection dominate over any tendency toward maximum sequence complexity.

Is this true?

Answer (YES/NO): NO